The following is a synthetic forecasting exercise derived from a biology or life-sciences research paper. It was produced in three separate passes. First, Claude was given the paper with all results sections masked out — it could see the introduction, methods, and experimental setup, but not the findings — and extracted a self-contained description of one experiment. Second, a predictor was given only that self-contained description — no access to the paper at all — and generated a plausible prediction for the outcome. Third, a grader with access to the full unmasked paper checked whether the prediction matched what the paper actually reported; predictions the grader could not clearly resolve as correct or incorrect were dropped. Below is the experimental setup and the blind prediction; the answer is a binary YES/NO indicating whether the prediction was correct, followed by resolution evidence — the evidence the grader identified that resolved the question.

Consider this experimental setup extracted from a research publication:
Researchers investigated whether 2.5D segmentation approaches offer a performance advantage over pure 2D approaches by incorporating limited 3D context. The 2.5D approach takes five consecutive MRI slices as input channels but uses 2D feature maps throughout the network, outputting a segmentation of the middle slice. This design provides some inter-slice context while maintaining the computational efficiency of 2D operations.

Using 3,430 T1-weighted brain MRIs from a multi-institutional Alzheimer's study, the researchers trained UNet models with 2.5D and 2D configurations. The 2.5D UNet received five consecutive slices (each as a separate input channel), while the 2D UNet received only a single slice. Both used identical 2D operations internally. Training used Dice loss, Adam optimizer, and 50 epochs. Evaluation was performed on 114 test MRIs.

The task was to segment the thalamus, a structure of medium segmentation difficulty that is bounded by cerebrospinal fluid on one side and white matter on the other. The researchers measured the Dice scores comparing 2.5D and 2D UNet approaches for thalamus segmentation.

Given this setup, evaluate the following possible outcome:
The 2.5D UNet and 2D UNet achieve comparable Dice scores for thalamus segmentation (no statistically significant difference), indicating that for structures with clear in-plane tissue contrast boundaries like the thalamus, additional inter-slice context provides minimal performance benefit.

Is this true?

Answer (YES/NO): NO